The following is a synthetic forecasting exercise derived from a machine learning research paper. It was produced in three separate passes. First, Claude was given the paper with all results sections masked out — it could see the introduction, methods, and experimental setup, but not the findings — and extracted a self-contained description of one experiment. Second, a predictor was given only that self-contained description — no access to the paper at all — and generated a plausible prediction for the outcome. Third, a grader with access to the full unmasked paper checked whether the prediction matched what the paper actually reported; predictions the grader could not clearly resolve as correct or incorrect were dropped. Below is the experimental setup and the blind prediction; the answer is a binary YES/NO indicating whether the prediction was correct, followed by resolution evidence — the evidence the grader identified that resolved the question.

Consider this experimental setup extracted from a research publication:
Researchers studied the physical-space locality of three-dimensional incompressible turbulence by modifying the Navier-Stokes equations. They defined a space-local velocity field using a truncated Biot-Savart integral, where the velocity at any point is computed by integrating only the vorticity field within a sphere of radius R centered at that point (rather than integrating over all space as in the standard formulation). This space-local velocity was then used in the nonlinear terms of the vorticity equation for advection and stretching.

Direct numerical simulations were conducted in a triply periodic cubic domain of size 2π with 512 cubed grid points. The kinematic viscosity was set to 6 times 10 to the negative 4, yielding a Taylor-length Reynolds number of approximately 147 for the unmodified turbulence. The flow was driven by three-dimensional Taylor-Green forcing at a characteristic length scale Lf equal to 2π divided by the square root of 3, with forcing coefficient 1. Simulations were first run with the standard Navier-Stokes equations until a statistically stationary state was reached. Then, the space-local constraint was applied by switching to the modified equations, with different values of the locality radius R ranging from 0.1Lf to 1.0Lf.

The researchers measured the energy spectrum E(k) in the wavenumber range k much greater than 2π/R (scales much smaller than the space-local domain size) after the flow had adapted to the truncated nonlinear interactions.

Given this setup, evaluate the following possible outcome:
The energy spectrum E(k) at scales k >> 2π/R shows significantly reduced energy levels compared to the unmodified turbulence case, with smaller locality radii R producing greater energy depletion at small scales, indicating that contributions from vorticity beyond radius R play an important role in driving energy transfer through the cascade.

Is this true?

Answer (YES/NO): NO